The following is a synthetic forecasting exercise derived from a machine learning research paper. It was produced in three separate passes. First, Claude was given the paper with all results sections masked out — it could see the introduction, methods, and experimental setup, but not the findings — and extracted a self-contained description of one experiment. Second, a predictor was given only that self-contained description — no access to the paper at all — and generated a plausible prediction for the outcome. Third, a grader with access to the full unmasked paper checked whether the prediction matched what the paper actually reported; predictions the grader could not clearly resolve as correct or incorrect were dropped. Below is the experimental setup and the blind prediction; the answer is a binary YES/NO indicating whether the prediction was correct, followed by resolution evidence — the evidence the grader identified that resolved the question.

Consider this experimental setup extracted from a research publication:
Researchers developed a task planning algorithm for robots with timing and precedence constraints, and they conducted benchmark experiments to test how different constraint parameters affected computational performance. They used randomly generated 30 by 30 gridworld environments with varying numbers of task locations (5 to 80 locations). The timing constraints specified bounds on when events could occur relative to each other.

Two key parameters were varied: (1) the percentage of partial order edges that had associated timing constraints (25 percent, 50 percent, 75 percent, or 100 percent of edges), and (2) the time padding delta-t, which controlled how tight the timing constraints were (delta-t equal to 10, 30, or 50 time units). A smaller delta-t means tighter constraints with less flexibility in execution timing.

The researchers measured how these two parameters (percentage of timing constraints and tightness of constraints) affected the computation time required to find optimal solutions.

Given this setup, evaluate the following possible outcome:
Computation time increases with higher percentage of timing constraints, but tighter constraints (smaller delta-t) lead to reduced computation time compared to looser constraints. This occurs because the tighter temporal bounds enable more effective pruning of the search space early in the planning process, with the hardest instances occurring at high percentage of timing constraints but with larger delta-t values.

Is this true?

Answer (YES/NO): NO